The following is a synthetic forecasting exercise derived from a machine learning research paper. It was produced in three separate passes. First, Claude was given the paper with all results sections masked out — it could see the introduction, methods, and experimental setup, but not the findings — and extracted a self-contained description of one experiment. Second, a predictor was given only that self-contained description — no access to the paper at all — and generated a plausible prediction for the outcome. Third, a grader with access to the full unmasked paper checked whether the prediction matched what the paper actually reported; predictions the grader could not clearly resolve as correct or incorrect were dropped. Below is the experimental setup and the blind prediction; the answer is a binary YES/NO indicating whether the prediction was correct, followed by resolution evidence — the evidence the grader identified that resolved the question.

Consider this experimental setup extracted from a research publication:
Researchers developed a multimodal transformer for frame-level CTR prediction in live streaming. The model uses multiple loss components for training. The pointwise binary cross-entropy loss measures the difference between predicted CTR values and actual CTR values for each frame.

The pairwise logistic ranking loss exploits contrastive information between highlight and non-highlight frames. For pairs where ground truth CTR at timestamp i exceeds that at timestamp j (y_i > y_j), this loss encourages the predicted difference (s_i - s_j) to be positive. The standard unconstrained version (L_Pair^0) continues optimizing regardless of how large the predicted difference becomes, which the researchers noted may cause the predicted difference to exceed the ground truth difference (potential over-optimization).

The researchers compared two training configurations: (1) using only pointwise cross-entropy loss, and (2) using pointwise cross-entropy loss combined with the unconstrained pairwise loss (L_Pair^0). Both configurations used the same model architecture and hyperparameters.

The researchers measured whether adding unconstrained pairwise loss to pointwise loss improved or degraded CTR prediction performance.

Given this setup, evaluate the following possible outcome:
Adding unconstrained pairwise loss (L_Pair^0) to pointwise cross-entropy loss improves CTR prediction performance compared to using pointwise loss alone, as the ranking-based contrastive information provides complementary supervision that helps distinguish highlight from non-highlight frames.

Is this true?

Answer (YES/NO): YES